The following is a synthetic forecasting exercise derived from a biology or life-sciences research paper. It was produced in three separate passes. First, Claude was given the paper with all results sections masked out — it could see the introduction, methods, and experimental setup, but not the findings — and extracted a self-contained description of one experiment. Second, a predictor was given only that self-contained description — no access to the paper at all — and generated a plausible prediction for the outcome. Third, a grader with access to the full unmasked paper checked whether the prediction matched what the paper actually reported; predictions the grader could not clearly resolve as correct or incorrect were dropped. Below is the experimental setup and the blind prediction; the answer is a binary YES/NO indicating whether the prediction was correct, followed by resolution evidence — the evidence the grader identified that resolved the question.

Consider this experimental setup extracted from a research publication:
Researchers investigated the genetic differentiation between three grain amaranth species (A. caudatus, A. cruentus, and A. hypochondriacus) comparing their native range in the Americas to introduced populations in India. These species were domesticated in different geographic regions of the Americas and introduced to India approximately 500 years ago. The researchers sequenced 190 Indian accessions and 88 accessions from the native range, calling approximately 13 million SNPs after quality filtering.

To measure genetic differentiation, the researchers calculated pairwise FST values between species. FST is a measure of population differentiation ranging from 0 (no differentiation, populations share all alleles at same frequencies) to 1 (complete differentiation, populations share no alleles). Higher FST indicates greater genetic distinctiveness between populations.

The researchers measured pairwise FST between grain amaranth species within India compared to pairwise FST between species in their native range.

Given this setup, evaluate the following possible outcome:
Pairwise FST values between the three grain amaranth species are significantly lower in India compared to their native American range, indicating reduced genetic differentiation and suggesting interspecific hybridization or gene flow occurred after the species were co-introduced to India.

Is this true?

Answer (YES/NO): NO